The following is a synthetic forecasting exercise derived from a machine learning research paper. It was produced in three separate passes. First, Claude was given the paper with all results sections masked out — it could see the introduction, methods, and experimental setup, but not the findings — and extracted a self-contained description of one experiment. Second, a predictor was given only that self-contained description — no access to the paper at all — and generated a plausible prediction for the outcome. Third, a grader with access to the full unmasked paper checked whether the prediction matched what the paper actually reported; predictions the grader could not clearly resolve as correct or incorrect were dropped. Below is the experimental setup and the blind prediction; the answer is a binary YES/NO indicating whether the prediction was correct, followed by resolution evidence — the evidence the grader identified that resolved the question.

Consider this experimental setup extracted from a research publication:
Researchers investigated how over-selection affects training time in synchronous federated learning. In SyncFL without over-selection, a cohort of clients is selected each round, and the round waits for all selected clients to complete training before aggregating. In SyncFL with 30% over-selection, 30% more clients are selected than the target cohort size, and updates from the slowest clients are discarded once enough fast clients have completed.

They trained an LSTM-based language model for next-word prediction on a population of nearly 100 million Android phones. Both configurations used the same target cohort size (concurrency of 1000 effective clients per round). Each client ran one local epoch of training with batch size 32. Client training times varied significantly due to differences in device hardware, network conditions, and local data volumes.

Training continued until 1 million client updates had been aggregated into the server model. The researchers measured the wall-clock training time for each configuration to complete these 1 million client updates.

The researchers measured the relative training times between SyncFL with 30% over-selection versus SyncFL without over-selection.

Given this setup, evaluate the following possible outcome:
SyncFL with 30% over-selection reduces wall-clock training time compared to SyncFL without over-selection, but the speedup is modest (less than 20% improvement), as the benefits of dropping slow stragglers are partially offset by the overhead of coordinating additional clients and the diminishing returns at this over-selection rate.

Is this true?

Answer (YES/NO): NO